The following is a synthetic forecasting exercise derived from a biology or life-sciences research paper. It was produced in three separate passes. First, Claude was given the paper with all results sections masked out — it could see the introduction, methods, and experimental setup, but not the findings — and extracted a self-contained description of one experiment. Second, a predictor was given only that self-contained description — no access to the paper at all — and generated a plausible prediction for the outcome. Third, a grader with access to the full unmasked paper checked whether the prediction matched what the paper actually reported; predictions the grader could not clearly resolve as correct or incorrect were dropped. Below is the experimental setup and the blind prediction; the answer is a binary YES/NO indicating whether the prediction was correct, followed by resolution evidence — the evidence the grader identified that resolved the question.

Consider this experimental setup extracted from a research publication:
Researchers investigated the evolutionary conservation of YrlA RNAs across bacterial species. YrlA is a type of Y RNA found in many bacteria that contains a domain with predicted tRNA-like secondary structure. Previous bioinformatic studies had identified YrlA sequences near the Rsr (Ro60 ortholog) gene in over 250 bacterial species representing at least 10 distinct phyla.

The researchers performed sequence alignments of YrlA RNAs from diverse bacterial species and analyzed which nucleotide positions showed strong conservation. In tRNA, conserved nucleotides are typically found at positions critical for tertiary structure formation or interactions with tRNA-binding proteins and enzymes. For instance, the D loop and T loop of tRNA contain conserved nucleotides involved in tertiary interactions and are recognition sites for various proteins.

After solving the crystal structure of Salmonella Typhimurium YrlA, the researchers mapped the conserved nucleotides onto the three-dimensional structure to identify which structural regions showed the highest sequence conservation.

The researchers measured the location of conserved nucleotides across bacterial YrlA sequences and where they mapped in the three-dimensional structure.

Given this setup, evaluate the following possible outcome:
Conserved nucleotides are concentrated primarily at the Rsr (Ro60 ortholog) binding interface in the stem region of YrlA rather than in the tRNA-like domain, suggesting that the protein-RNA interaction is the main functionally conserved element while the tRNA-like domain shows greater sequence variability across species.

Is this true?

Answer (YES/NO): NO